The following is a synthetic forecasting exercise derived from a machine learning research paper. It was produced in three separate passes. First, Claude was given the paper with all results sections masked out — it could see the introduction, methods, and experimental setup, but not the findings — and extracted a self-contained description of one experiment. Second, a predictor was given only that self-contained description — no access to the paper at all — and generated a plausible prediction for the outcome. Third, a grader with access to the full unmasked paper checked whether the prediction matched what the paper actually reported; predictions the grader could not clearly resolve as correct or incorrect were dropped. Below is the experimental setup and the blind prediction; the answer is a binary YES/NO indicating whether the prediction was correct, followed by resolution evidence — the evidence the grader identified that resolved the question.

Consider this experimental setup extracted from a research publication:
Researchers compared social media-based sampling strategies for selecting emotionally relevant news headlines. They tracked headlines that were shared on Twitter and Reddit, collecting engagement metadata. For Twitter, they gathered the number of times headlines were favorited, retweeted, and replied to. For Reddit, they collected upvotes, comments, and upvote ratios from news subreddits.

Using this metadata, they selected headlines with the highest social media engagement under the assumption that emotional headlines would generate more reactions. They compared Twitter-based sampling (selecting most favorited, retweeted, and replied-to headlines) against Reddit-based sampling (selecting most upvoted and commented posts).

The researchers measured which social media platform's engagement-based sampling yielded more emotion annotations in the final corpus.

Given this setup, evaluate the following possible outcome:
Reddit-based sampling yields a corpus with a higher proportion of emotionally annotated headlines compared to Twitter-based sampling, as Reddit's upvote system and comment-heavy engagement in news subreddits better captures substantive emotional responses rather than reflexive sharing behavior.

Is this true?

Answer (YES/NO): NO